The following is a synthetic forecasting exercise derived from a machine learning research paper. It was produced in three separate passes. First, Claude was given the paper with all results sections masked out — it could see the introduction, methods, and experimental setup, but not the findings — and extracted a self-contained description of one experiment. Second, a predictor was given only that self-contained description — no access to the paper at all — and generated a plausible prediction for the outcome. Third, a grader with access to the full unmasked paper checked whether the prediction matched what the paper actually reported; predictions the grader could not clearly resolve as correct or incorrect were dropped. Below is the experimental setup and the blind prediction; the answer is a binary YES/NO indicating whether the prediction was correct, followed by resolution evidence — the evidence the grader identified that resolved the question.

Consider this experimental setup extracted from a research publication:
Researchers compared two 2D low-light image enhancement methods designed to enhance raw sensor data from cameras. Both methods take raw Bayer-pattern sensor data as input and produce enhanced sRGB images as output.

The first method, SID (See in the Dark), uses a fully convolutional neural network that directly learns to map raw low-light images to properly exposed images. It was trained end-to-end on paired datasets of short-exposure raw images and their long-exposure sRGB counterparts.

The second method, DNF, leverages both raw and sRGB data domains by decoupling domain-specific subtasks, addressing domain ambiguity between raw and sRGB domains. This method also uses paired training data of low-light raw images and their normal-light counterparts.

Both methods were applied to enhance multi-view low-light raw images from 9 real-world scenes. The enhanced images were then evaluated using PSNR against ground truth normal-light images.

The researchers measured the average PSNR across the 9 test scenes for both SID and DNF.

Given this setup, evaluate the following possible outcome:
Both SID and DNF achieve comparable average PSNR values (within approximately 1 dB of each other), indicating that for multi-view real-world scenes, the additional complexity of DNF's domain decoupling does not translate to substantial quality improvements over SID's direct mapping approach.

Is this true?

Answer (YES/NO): NO